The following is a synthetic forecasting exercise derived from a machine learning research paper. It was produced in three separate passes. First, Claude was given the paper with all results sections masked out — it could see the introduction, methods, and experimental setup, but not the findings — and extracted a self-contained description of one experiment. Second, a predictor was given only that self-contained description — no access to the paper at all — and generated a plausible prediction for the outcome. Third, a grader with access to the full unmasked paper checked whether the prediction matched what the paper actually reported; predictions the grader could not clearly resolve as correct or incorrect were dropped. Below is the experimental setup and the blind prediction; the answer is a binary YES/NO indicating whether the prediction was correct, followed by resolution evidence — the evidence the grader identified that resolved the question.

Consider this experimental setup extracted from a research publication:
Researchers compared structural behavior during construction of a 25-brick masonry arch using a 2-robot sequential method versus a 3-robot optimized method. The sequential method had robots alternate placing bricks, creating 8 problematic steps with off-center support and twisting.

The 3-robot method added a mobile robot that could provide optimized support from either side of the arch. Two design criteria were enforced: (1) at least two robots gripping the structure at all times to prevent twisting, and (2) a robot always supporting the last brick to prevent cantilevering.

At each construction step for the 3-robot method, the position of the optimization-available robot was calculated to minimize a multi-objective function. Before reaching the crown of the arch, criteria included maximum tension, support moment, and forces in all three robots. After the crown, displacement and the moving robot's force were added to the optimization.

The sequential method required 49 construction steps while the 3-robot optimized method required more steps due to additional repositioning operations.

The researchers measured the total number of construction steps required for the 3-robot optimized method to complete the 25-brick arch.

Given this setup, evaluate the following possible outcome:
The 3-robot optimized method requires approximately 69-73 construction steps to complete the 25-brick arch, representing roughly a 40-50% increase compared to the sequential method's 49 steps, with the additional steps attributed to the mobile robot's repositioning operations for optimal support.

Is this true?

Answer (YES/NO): NO